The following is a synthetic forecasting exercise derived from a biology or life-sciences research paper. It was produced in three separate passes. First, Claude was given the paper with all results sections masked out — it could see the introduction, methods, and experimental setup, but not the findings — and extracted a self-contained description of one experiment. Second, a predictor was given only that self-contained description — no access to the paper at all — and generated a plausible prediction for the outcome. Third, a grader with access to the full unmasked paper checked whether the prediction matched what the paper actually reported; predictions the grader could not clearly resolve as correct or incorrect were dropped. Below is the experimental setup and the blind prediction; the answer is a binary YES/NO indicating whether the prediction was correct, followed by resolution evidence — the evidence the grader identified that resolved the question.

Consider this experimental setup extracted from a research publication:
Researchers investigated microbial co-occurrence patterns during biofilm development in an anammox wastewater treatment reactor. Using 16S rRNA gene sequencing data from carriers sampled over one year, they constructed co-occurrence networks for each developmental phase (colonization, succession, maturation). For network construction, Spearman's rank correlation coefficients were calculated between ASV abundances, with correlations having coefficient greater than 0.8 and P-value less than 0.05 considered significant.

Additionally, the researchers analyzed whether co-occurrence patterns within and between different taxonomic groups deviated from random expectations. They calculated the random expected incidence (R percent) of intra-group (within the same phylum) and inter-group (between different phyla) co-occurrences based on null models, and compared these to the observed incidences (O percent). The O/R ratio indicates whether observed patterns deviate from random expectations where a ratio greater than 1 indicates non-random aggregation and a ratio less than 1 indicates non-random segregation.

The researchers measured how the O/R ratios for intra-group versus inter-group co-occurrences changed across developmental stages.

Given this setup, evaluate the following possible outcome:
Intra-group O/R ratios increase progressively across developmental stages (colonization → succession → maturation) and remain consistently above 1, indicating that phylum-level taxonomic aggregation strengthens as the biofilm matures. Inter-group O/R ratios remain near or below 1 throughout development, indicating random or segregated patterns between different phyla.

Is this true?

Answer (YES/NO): NO